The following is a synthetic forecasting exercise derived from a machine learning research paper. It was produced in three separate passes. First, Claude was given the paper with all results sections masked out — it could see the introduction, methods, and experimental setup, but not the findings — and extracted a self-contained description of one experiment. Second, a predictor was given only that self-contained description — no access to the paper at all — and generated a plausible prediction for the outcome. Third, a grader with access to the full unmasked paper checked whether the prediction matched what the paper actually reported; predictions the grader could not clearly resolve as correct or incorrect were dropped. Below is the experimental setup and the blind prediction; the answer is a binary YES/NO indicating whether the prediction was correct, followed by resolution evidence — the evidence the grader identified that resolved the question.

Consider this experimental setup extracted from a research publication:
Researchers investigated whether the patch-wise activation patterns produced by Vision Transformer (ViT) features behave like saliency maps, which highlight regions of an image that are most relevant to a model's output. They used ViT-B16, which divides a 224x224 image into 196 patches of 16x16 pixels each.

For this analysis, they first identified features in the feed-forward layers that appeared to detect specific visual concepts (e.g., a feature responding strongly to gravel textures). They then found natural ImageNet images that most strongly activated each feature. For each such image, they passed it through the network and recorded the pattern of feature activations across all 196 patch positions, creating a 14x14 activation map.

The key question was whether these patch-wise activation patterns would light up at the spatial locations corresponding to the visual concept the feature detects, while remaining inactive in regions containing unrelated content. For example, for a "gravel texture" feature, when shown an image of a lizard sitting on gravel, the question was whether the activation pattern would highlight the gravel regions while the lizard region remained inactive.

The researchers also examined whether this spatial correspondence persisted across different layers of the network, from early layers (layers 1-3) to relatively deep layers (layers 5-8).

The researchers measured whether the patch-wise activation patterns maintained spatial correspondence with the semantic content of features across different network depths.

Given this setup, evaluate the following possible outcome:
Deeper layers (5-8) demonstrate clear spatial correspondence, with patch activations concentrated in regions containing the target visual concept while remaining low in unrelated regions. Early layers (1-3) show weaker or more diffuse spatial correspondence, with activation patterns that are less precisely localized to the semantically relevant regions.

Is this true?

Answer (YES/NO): NO